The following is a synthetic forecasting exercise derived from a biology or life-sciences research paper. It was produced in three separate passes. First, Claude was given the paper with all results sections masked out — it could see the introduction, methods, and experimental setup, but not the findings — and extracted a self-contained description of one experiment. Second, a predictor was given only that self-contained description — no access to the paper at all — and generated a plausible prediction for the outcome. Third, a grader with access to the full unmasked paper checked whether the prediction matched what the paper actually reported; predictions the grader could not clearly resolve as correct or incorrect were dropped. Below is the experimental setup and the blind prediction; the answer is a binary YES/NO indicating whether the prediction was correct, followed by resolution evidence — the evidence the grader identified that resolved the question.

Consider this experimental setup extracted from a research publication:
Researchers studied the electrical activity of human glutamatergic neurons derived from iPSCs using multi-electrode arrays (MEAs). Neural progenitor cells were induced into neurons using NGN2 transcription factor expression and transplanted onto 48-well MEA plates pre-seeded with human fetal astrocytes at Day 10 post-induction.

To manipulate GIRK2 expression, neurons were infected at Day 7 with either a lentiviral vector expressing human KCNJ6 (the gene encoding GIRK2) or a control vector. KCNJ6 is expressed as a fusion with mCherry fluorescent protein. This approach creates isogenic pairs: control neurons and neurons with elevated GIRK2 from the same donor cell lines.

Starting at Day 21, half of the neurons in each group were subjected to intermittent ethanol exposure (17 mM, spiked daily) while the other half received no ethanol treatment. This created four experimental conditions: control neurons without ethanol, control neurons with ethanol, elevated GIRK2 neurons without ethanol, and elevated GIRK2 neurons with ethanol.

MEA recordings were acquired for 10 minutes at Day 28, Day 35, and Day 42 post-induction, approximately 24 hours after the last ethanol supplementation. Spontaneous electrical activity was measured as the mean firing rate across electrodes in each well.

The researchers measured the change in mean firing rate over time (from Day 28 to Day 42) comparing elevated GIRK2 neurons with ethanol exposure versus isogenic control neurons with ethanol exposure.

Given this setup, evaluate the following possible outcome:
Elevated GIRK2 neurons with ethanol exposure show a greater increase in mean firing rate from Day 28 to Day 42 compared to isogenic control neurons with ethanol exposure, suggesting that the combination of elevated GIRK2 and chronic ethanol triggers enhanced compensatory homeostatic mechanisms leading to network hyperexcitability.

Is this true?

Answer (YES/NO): NO